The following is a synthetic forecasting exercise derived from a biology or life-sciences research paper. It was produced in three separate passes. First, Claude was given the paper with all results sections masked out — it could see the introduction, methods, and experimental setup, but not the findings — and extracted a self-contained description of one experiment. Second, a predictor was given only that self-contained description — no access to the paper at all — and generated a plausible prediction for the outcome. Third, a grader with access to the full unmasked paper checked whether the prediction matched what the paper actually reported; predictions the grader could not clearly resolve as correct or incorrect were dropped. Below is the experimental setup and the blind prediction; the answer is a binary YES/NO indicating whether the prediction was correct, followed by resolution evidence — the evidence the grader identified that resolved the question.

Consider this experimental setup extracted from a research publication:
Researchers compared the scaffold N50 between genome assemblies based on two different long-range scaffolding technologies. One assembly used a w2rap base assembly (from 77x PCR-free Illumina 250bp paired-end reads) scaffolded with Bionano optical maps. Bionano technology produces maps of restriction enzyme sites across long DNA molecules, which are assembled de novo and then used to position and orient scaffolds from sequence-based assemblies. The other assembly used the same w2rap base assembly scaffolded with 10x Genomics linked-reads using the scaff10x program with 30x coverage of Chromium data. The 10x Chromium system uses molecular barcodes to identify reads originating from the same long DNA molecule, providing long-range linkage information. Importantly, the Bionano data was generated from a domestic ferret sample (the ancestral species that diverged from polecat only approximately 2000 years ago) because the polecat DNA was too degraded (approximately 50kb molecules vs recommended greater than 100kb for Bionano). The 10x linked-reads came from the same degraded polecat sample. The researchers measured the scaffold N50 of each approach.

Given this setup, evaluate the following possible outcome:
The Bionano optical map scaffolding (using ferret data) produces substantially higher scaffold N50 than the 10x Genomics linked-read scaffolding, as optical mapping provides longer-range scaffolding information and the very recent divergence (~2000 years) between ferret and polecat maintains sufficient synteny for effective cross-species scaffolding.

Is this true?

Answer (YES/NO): NO